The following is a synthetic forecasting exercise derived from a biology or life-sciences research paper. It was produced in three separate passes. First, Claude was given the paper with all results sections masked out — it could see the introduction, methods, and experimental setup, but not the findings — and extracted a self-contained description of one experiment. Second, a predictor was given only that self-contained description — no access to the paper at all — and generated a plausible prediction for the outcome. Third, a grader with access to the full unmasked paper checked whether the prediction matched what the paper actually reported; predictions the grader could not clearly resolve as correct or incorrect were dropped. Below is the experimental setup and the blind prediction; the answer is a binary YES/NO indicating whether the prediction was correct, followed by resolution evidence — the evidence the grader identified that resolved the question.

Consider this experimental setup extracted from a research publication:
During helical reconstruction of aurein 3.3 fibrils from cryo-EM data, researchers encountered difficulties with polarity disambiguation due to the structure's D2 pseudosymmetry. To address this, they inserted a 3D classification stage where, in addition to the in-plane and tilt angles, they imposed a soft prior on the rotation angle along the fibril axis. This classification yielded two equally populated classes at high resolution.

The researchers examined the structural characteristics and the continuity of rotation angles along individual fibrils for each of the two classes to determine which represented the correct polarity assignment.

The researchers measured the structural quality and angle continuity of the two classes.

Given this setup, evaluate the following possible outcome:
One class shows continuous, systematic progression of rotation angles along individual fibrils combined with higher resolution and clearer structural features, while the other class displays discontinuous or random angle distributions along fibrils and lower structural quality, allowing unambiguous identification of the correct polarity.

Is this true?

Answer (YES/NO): NO